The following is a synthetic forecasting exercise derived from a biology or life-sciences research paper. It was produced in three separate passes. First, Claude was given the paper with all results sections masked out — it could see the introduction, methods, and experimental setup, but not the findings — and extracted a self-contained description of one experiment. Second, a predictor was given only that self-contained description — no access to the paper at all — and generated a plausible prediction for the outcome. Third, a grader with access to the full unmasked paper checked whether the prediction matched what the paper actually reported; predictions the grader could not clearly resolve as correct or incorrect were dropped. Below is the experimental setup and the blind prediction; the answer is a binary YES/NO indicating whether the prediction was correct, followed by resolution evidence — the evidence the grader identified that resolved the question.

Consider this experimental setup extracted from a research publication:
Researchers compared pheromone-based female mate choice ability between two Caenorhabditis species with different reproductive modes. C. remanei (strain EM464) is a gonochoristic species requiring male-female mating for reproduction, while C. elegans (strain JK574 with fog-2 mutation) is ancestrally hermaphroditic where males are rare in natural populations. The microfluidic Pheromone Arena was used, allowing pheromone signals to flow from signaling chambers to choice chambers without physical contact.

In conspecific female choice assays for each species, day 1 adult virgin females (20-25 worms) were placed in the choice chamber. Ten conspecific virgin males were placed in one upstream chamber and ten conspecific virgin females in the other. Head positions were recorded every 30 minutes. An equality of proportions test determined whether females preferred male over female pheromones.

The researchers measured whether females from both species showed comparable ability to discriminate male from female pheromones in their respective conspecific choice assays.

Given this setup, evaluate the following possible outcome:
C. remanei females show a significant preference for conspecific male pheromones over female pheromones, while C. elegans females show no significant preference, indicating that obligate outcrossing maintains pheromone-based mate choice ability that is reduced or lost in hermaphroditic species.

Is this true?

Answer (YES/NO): YES